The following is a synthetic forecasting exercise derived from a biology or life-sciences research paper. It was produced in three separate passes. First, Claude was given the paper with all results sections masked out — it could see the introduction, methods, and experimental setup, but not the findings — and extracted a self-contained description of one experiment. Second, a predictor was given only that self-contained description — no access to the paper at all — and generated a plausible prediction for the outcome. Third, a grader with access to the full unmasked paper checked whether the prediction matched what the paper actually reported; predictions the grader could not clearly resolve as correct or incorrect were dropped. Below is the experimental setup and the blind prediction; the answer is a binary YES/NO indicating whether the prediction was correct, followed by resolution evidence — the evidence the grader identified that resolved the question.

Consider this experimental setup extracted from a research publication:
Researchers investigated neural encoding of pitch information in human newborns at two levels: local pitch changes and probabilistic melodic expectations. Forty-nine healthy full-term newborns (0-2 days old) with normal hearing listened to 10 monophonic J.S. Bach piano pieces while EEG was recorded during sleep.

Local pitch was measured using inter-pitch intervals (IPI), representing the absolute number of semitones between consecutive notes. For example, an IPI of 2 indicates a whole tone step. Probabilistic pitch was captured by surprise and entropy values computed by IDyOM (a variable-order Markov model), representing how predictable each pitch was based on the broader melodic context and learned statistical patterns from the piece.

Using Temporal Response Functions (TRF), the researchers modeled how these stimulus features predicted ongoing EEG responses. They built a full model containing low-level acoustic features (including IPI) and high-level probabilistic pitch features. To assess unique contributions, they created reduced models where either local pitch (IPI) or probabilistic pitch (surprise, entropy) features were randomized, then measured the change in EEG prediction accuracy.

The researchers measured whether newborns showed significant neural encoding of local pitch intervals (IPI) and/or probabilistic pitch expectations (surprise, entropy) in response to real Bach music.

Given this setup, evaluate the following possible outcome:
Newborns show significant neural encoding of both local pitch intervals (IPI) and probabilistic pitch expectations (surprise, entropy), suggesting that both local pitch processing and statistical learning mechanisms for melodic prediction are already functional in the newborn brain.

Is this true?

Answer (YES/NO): NO